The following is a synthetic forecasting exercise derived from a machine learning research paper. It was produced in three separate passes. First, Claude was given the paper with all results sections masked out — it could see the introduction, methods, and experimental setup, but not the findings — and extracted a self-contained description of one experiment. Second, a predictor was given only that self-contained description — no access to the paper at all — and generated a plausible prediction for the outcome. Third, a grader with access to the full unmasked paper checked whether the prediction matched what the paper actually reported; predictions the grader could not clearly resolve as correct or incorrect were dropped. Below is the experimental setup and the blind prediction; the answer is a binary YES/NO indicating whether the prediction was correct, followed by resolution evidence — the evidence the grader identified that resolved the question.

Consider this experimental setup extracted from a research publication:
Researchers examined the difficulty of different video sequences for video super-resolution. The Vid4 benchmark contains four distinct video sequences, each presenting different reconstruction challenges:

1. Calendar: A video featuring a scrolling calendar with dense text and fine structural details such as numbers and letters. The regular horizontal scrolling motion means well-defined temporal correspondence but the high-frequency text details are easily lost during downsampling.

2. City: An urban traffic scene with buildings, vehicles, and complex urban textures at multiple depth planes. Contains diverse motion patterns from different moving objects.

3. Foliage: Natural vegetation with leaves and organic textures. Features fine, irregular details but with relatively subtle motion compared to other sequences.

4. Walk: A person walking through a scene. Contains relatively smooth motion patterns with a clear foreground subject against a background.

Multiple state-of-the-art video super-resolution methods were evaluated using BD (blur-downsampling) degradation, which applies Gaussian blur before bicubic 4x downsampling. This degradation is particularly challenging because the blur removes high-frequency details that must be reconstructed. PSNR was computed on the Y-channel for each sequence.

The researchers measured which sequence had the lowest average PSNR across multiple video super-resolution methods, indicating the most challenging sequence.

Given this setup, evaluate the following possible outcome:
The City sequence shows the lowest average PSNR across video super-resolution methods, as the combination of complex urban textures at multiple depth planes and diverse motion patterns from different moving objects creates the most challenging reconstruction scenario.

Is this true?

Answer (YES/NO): NO